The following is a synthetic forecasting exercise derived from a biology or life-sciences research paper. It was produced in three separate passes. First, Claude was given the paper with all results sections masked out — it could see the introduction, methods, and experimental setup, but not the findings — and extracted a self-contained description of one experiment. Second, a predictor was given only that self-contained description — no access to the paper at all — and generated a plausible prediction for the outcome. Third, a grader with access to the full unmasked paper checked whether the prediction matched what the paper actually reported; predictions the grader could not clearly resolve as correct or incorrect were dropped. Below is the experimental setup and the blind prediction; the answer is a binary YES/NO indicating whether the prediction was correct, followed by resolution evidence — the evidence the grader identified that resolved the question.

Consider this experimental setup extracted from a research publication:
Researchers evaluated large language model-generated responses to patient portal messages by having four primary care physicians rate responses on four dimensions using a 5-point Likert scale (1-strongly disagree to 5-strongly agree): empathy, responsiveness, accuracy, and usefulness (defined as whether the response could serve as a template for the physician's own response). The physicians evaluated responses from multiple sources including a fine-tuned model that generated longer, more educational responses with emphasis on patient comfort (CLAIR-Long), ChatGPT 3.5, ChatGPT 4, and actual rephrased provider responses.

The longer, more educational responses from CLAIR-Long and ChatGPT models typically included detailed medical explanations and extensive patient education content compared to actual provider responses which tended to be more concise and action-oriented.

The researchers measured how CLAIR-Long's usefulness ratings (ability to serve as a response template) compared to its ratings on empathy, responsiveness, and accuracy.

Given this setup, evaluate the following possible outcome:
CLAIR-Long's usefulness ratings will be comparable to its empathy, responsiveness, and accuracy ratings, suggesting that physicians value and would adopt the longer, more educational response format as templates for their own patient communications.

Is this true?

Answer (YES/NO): NO